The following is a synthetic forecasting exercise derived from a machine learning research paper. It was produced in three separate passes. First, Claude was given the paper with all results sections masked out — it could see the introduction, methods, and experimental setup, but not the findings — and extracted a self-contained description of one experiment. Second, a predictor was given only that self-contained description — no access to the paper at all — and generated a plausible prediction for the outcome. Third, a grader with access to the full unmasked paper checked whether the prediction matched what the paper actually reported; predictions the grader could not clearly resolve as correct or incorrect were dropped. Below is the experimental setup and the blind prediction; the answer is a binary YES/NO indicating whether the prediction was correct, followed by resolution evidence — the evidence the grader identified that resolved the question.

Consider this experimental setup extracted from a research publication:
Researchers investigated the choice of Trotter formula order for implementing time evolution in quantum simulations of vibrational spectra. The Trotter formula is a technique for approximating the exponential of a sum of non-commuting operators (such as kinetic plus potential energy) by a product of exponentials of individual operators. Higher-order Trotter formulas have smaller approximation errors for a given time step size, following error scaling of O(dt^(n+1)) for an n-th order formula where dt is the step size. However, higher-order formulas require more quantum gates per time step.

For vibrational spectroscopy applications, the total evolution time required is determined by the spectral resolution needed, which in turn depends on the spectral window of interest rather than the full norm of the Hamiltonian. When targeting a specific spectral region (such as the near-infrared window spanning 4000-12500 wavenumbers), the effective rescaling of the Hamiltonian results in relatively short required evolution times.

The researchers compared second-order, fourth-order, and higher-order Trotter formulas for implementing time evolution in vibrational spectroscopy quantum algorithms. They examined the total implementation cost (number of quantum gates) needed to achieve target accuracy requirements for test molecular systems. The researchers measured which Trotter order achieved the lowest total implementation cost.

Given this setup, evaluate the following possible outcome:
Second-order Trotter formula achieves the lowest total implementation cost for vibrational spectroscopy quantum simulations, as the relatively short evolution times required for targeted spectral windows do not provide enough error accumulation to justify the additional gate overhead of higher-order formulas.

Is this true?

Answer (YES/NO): YES